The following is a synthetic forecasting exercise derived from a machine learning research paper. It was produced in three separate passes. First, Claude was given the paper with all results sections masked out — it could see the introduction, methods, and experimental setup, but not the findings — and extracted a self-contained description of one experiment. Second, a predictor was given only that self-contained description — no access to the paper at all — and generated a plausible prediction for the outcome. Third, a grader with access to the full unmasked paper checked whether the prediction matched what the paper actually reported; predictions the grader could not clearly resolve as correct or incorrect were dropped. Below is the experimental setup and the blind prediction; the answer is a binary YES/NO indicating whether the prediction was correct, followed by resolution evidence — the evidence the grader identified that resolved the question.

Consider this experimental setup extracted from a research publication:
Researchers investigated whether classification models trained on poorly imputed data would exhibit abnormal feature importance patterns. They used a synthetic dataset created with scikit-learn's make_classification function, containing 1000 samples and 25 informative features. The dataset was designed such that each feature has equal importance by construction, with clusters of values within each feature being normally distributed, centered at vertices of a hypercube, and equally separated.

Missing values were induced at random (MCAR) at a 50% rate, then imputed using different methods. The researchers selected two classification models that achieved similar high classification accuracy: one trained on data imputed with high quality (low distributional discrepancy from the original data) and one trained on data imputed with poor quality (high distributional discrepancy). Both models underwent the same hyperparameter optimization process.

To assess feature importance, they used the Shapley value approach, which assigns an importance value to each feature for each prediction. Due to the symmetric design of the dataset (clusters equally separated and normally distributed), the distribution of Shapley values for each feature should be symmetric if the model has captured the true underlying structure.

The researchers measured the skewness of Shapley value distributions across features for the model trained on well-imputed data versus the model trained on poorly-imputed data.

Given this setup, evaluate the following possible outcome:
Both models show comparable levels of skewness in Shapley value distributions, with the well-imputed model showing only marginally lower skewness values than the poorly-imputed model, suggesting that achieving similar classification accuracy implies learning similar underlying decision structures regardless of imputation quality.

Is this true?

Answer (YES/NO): NO